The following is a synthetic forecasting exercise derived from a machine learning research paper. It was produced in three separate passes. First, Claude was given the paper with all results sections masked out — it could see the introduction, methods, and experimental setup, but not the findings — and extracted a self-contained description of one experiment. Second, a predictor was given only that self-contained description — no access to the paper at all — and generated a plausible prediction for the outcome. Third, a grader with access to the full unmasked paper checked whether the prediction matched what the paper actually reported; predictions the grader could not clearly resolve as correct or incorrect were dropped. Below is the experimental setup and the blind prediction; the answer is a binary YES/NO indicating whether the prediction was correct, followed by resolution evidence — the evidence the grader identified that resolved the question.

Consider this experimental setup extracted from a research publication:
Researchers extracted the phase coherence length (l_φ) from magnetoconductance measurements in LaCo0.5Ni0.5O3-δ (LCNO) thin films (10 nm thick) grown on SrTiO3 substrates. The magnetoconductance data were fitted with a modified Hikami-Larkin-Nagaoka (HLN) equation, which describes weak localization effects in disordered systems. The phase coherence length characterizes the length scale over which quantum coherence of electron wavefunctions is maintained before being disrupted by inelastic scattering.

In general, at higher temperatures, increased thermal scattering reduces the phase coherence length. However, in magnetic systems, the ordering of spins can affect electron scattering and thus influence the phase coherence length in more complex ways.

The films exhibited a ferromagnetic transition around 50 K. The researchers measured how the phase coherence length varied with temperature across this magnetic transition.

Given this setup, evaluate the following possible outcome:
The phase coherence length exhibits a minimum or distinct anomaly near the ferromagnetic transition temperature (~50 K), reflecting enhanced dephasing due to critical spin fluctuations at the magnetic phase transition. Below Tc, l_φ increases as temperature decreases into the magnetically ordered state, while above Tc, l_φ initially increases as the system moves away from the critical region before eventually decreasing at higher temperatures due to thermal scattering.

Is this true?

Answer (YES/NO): NO